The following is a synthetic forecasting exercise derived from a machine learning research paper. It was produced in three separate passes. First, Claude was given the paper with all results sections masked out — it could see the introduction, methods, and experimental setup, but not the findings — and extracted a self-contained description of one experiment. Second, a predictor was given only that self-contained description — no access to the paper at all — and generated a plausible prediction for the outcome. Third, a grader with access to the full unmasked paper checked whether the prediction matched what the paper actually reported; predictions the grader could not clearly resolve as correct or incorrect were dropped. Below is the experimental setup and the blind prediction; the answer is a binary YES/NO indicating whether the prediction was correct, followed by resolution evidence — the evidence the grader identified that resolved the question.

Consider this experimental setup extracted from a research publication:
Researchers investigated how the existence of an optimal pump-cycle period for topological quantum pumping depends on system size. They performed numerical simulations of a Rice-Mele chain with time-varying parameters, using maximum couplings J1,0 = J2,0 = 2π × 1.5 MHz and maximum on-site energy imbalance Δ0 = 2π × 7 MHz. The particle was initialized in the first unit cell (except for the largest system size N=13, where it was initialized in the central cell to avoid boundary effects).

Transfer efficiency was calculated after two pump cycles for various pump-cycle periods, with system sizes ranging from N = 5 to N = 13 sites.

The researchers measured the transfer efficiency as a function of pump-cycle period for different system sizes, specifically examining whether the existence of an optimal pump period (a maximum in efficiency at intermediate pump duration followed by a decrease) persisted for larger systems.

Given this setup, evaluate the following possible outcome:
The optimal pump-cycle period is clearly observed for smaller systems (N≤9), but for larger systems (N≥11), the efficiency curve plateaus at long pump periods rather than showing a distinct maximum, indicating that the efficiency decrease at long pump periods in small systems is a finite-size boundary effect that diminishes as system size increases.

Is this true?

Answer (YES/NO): NO